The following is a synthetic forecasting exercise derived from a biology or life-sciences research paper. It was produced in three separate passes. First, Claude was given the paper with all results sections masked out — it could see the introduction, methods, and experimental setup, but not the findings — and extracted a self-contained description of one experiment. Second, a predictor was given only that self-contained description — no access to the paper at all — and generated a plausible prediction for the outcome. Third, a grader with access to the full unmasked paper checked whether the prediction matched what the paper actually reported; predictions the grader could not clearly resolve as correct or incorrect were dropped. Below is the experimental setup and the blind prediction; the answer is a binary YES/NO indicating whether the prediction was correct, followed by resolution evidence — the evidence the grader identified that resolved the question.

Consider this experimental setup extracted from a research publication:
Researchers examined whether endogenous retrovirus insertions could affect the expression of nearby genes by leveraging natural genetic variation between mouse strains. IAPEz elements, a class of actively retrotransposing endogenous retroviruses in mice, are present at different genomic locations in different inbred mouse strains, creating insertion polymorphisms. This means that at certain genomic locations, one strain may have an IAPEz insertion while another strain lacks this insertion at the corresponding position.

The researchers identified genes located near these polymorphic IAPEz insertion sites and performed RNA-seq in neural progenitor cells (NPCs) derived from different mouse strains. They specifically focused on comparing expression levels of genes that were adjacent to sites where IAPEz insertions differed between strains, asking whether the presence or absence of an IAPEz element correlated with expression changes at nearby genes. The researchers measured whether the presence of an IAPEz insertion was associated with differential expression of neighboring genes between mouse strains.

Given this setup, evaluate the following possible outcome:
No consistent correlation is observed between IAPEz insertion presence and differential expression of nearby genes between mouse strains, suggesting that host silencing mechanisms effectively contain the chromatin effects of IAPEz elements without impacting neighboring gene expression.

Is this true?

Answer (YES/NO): NO